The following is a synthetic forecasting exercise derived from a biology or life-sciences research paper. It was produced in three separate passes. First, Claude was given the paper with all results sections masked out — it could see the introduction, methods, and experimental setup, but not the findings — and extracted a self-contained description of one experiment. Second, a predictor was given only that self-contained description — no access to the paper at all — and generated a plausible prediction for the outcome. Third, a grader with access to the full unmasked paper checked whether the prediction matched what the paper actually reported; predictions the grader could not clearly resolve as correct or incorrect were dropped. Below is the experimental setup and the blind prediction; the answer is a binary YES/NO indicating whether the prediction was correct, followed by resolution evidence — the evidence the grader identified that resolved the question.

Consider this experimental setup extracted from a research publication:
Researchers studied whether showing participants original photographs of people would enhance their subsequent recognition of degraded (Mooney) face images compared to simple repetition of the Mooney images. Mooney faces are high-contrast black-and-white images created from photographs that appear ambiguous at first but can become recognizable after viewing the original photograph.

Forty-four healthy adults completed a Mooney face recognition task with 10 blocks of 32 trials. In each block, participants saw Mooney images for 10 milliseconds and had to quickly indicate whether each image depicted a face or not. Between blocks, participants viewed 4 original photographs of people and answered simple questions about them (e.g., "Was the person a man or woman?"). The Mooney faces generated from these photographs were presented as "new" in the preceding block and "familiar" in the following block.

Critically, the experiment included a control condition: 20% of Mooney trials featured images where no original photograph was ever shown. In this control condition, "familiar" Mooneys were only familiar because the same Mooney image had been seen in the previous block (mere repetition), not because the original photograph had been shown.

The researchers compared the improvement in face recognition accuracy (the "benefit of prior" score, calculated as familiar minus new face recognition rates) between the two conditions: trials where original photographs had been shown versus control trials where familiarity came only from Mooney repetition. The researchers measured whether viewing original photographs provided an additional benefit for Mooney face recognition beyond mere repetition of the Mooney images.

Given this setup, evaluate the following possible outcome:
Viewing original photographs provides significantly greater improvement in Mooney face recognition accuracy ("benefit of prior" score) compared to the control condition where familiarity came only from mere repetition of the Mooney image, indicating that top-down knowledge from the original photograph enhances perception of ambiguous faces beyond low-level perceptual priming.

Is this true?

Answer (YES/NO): NO